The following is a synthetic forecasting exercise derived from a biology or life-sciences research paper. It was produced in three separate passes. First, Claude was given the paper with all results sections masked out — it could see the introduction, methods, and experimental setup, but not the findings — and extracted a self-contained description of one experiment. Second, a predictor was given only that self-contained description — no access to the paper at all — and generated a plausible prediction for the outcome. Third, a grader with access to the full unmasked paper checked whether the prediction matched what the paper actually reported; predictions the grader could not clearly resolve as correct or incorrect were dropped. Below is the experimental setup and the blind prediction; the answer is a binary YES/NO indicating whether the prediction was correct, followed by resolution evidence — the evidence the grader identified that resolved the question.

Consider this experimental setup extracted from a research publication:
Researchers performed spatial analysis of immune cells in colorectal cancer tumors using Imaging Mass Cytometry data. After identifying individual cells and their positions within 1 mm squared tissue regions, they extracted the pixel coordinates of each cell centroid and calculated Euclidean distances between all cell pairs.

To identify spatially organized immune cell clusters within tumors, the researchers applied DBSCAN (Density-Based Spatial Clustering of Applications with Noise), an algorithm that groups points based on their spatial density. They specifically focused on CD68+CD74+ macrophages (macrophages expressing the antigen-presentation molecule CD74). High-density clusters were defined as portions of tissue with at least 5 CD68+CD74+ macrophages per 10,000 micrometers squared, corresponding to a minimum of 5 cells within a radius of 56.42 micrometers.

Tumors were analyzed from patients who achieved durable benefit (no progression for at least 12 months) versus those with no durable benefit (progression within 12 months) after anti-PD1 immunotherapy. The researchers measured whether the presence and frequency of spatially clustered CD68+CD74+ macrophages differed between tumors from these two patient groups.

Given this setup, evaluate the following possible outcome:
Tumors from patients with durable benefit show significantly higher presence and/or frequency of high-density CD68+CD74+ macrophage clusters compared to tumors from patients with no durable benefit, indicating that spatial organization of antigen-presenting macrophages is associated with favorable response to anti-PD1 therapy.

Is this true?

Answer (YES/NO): YES